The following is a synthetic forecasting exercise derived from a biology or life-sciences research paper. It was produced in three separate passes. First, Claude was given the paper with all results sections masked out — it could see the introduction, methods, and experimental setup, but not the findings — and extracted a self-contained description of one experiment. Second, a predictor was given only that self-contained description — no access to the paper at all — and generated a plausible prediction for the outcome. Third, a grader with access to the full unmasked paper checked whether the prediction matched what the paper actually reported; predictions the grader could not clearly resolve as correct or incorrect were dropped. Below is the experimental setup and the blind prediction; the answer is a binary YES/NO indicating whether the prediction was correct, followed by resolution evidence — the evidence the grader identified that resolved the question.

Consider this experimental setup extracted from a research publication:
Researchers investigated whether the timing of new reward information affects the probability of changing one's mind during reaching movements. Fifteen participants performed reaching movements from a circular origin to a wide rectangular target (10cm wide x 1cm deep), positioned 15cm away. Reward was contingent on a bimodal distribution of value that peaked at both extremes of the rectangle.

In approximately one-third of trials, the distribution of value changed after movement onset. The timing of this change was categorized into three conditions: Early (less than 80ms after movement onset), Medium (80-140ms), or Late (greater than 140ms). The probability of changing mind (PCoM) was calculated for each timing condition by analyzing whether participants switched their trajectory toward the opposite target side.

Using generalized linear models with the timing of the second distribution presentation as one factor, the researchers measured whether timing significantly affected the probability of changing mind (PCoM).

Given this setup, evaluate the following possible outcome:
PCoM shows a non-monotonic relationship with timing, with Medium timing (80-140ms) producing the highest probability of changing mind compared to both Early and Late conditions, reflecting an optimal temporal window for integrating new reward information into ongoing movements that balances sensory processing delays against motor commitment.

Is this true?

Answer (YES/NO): NO